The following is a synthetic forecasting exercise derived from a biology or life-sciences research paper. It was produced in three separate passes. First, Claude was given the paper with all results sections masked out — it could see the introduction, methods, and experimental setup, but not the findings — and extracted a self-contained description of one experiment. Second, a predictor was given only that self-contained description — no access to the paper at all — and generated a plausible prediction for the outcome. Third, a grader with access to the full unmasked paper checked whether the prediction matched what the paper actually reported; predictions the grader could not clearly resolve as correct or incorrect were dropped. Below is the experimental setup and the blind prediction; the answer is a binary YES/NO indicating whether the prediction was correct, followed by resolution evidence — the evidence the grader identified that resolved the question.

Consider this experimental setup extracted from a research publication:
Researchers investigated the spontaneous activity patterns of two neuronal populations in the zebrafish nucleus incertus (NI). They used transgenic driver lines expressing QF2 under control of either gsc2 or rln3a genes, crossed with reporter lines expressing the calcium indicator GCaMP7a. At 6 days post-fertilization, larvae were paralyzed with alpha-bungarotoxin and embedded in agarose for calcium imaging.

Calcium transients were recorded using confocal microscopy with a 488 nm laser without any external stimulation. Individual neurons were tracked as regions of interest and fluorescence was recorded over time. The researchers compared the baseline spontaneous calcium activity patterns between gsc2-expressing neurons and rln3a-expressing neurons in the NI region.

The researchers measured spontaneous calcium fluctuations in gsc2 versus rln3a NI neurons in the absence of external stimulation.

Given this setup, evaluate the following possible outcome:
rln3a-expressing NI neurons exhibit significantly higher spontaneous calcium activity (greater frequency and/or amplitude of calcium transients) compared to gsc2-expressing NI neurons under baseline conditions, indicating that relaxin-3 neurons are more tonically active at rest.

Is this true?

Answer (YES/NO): YES